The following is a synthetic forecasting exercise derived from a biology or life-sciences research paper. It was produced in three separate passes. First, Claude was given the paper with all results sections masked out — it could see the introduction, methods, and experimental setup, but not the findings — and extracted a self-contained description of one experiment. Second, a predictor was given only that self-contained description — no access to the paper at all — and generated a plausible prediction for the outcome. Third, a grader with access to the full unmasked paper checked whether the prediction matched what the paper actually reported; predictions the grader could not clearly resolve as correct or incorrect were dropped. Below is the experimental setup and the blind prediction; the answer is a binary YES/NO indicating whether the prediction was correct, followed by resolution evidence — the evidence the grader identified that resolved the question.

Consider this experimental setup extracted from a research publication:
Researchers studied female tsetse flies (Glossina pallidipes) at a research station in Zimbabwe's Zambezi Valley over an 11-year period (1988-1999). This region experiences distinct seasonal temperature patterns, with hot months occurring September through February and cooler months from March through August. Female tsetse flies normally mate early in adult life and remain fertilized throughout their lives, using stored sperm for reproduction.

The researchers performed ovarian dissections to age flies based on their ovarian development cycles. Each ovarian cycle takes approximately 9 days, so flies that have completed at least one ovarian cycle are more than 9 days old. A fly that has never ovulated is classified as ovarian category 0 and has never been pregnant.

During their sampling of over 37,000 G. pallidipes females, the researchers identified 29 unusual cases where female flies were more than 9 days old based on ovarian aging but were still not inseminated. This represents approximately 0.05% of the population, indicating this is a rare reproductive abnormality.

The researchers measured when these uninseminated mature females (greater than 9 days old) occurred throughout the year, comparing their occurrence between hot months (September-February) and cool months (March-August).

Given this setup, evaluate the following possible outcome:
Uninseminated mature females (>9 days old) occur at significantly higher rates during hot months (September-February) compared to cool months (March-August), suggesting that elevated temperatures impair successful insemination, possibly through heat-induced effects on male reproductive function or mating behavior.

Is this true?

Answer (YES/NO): YES